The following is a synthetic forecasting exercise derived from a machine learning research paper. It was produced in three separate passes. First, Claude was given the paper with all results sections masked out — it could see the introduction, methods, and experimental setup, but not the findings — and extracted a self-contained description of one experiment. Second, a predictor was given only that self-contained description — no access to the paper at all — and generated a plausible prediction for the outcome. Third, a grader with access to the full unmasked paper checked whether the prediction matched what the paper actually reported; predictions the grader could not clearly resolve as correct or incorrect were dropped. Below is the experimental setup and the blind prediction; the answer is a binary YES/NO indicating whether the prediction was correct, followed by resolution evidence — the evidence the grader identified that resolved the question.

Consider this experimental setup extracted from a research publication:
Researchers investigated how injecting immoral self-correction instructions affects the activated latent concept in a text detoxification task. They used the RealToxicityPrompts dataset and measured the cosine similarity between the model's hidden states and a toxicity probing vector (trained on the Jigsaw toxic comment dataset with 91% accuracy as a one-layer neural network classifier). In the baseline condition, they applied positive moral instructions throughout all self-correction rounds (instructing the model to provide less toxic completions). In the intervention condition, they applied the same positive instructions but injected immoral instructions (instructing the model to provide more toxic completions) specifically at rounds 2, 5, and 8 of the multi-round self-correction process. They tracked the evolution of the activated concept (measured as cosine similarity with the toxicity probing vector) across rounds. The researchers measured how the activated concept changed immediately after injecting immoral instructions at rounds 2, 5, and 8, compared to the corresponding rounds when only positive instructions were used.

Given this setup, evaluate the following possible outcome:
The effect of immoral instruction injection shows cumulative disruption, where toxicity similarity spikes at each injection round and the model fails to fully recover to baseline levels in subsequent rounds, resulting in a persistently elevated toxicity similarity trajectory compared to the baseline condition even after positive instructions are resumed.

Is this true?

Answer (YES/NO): YES